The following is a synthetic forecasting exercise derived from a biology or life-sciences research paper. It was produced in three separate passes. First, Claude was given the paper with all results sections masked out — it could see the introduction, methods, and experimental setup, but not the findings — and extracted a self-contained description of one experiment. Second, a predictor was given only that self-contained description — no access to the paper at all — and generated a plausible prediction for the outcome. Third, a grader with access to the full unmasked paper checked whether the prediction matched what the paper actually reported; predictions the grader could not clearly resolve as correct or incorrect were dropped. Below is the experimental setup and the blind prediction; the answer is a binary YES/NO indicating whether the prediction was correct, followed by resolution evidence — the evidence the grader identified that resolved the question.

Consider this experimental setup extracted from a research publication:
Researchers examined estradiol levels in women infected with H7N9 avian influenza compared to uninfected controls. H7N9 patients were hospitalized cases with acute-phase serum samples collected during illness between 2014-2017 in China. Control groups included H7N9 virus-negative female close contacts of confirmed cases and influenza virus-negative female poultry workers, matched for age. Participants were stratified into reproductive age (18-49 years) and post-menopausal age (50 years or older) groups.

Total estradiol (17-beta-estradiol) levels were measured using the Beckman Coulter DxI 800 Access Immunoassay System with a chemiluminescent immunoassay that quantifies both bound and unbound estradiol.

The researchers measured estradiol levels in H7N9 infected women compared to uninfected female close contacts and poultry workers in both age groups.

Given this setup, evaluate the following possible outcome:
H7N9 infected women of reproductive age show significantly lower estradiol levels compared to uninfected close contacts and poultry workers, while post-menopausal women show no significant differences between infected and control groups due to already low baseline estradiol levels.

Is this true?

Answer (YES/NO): NO